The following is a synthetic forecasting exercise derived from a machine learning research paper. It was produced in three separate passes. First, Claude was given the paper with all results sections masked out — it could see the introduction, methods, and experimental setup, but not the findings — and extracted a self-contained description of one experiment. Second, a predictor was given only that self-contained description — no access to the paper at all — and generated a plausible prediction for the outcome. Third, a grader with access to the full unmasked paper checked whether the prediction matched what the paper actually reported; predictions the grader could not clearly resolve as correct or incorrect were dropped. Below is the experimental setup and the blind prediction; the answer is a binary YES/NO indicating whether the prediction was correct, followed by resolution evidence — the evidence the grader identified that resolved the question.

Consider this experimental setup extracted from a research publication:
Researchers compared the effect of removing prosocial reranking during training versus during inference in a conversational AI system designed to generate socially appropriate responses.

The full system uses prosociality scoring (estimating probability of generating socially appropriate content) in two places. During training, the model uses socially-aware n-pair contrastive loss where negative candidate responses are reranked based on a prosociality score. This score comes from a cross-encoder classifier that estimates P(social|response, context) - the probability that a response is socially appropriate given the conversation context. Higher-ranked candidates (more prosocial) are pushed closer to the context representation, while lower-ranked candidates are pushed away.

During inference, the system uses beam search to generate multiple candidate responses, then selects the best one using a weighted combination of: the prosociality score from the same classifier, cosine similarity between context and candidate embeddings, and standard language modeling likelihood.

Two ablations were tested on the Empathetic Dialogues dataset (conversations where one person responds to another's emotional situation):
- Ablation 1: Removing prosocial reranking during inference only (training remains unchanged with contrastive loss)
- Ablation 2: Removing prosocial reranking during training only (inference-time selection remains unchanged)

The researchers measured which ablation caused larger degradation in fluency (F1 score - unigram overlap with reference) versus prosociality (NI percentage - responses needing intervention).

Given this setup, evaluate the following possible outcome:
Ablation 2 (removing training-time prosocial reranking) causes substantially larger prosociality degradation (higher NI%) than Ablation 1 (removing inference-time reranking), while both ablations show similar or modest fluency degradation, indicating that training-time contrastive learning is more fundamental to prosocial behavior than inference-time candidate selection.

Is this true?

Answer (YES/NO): NO